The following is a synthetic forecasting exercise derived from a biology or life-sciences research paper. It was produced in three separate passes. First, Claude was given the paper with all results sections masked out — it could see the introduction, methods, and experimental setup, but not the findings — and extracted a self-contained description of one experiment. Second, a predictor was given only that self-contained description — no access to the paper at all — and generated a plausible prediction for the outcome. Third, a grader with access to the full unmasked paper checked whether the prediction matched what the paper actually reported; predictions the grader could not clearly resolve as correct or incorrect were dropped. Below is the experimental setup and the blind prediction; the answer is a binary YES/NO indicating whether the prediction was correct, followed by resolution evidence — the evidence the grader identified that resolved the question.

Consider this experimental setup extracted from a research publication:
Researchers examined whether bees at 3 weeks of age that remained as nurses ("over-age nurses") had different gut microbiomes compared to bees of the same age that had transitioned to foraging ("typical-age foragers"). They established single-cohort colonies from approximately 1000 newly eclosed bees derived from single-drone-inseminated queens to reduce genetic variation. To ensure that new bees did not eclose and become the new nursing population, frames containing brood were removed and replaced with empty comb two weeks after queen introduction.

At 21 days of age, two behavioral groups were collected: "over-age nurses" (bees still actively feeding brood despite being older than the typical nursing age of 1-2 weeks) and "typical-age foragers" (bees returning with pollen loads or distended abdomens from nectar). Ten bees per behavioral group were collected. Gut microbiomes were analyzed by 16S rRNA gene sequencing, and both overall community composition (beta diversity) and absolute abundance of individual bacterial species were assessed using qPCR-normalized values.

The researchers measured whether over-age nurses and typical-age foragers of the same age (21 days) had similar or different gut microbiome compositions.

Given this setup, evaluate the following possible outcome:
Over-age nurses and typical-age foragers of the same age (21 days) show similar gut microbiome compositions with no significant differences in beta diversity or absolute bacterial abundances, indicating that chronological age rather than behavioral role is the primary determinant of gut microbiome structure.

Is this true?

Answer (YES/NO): NO